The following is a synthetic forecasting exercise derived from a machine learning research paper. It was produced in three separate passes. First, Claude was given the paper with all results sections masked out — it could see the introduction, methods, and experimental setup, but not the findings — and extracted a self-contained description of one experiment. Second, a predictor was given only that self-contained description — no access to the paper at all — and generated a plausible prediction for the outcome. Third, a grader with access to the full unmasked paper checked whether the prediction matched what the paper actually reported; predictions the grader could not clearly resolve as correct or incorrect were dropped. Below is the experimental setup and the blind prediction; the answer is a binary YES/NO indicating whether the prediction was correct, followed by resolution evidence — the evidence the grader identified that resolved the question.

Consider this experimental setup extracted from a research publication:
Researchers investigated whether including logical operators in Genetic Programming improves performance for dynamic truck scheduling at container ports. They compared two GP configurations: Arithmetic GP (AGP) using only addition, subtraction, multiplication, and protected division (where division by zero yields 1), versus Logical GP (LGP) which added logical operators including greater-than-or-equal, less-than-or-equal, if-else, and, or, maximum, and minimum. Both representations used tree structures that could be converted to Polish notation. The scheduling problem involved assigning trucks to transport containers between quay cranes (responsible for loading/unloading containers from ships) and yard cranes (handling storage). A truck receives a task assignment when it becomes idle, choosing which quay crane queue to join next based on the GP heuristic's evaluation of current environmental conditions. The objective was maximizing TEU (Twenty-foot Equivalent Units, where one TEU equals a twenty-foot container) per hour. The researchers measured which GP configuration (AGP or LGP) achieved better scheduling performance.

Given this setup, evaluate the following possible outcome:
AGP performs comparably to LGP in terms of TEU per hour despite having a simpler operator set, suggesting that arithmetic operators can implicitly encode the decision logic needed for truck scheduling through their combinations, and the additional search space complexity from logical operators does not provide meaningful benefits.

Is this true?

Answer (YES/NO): NO